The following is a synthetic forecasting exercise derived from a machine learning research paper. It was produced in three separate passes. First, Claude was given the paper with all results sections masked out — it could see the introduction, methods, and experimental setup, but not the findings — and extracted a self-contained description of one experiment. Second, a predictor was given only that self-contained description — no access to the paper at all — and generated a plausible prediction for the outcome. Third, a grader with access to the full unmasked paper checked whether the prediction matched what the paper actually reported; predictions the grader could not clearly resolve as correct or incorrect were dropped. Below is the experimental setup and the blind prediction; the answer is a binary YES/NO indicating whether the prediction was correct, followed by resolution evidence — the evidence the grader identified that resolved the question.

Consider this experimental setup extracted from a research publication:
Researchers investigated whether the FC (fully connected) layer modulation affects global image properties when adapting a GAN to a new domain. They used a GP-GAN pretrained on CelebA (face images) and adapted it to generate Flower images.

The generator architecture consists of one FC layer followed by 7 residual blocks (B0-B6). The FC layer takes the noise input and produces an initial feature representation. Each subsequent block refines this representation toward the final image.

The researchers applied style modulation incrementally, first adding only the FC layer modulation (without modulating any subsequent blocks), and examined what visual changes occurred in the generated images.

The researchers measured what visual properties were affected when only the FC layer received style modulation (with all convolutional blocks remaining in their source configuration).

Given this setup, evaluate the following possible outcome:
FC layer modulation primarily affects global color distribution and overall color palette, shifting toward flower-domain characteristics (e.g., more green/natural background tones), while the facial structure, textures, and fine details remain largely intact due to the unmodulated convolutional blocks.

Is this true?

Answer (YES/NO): NO